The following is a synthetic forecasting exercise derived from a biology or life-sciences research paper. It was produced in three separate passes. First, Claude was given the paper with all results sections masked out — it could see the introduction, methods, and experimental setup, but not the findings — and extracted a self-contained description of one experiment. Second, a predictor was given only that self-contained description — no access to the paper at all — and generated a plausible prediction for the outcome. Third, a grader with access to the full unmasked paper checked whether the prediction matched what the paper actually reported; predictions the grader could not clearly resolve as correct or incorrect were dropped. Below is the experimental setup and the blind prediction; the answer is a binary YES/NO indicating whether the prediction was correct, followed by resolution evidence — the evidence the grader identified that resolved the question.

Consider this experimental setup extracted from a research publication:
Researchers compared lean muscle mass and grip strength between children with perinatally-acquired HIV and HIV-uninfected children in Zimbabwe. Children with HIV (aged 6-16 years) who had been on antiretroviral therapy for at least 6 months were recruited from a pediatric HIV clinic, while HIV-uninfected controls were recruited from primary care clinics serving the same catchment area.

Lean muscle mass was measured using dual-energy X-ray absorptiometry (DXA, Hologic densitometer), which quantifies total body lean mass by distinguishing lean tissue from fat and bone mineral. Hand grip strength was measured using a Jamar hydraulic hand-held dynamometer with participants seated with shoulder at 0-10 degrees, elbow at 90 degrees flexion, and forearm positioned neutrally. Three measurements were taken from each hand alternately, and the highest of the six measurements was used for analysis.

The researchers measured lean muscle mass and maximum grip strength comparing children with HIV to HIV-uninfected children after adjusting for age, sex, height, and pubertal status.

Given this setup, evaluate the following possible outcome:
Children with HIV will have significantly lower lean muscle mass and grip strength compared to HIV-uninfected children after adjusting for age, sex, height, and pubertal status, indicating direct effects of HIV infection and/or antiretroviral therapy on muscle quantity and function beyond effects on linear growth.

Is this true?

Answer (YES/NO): NO